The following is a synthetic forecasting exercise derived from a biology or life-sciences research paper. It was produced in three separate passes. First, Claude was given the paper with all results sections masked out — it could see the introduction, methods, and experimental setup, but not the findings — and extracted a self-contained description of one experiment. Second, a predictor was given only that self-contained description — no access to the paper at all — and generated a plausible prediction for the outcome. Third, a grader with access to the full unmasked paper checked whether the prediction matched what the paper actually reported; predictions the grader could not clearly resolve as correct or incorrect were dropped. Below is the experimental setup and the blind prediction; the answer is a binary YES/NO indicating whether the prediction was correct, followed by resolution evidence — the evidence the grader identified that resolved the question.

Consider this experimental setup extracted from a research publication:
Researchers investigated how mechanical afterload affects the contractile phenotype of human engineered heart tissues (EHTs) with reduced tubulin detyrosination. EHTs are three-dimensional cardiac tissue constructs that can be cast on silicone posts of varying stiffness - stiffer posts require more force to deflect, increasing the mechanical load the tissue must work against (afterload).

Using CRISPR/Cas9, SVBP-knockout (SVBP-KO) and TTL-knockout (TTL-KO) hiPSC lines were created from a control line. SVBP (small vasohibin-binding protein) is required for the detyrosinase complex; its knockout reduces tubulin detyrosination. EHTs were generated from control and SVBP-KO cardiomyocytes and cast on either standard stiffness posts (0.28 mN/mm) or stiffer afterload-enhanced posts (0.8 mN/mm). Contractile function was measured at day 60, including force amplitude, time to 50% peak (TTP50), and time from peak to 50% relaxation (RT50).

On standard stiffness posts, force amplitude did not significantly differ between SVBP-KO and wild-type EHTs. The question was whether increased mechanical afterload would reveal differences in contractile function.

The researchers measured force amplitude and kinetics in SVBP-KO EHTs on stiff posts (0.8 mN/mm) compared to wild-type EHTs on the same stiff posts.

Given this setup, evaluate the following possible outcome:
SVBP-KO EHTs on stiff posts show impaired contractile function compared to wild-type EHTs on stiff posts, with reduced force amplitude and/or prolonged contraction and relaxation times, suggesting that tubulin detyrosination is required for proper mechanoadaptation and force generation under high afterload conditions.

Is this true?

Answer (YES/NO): NO